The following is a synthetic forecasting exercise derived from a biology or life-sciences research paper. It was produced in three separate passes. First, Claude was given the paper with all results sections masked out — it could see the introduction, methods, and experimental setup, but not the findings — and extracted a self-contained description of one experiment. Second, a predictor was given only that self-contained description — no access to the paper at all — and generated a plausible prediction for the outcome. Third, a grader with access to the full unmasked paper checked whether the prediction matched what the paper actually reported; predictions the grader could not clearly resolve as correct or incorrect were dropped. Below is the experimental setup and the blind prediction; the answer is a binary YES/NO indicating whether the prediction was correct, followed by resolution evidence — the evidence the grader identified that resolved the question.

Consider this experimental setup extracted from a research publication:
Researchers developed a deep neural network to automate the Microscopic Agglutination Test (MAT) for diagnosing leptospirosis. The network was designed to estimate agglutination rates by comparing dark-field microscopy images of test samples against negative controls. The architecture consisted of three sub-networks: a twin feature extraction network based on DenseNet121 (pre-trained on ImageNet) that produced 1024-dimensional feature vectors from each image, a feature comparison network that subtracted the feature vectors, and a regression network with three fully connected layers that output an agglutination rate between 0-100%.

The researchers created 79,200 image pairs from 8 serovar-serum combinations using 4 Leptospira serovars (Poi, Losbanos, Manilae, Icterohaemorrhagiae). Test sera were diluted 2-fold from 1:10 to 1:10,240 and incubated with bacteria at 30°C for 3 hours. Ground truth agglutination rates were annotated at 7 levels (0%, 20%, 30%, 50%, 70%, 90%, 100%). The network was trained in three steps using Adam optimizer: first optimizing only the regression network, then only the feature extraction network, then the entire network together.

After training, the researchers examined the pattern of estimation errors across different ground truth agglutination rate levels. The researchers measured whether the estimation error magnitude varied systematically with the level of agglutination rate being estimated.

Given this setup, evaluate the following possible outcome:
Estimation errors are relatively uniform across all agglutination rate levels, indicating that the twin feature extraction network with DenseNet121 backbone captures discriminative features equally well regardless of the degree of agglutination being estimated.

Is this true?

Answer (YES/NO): NO